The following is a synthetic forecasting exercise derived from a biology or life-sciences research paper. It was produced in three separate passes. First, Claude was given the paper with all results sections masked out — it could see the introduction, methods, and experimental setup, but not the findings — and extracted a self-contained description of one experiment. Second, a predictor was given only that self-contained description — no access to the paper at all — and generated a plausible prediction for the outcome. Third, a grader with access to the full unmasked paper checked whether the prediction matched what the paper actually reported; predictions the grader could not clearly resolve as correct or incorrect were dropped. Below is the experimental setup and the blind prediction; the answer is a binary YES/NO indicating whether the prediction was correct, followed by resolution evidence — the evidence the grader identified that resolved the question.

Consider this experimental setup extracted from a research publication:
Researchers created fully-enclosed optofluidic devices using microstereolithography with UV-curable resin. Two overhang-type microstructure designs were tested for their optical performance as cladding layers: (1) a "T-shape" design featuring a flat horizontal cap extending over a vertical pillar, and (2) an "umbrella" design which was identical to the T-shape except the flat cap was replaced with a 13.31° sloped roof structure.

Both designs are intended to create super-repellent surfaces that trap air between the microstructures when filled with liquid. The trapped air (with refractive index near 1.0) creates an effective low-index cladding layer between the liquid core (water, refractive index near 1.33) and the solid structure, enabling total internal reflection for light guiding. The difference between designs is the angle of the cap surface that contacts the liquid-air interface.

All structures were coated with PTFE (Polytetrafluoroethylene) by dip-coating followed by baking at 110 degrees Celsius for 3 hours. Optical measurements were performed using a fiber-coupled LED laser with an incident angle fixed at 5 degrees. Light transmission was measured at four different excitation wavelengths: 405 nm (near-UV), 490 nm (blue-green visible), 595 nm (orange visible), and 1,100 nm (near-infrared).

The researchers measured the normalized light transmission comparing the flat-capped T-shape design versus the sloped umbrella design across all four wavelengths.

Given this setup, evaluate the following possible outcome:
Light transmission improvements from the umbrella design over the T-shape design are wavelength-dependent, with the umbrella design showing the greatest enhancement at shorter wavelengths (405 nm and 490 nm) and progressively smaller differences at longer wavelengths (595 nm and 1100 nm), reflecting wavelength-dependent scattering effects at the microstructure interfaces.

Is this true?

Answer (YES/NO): NO